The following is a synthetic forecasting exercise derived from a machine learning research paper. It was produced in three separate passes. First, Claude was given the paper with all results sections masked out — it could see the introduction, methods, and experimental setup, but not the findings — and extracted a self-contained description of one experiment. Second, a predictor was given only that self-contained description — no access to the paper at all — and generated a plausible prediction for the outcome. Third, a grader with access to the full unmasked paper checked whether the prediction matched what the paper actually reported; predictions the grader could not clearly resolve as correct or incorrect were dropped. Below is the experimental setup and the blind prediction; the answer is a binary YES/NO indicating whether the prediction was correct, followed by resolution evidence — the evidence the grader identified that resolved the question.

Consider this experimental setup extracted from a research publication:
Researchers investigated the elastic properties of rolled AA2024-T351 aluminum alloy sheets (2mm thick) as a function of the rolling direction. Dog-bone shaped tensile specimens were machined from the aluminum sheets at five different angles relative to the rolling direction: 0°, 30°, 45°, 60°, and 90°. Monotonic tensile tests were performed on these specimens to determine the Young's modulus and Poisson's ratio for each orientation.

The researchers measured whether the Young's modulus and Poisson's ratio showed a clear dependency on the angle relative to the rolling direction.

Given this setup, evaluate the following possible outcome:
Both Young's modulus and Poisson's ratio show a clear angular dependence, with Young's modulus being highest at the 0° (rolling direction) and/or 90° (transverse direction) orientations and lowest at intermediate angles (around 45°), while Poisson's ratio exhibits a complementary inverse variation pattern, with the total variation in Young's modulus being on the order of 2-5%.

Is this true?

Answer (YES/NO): NO